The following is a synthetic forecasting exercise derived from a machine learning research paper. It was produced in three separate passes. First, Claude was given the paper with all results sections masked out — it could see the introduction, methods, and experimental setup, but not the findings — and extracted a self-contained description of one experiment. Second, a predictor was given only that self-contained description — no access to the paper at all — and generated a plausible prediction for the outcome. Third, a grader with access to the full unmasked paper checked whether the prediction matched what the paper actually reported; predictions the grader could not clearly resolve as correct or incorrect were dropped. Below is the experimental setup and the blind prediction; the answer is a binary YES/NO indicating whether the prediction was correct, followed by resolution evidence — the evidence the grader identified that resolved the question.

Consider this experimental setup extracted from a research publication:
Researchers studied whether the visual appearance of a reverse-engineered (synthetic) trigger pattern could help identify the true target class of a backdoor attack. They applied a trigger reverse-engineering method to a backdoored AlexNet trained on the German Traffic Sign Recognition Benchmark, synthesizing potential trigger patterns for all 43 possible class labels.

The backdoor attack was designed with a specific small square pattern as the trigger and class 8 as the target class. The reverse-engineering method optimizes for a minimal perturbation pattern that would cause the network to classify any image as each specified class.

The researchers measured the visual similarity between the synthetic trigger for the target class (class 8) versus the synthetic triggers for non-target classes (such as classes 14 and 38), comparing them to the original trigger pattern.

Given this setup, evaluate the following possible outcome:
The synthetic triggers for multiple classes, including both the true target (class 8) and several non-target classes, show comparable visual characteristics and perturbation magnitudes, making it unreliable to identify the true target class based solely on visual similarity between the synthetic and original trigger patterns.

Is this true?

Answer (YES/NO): NO